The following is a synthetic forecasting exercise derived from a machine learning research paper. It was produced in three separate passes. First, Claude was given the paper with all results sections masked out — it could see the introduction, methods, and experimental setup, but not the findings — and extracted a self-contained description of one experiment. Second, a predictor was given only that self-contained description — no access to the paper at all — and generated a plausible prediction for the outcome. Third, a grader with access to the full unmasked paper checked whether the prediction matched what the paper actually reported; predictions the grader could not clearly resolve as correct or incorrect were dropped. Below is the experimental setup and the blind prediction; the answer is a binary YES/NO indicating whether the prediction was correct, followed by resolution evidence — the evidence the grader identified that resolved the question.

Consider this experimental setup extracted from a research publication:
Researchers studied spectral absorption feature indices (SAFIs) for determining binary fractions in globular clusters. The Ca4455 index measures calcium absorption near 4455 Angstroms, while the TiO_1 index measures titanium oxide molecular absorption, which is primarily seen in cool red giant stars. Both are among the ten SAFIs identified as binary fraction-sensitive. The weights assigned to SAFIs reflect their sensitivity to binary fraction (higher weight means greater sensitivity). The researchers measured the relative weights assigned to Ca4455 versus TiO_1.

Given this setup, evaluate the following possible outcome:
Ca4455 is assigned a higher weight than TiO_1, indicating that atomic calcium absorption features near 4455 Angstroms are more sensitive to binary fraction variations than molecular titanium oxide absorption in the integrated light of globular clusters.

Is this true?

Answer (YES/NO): NO